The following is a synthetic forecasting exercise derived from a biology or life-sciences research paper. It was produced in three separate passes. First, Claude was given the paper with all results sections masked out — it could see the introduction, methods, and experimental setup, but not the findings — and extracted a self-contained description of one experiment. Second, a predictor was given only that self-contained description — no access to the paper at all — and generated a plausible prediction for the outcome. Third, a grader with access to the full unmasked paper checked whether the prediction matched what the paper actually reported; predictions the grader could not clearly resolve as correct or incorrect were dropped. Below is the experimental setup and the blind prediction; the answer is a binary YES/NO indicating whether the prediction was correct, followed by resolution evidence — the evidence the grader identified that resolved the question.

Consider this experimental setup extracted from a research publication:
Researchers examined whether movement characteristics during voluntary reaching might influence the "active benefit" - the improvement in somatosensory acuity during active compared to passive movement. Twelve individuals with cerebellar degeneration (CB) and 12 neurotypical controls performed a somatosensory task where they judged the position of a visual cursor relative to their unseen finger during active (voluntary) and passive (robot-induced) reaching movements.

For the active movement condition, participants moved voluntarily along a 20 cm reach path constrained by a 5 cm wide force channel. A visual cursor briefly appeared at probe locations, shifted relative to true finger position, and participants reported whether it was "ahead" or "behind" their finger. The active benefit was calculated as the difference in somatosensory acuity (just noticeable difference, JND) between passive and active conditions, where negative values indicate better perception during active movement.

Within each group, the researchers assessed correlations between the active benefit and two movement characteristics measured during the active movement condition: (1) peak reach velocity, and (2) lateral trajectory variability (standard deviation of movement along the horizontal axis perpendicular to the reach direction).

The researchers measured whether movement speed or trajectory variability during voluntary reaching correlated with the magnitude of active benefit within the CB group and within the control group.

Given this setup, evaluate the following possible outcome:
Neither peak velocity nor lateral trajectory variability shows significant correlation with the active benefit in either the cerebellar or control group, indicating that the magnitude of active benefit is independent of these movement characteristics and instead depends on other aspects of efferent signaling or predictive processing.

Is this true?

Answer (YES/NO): YES